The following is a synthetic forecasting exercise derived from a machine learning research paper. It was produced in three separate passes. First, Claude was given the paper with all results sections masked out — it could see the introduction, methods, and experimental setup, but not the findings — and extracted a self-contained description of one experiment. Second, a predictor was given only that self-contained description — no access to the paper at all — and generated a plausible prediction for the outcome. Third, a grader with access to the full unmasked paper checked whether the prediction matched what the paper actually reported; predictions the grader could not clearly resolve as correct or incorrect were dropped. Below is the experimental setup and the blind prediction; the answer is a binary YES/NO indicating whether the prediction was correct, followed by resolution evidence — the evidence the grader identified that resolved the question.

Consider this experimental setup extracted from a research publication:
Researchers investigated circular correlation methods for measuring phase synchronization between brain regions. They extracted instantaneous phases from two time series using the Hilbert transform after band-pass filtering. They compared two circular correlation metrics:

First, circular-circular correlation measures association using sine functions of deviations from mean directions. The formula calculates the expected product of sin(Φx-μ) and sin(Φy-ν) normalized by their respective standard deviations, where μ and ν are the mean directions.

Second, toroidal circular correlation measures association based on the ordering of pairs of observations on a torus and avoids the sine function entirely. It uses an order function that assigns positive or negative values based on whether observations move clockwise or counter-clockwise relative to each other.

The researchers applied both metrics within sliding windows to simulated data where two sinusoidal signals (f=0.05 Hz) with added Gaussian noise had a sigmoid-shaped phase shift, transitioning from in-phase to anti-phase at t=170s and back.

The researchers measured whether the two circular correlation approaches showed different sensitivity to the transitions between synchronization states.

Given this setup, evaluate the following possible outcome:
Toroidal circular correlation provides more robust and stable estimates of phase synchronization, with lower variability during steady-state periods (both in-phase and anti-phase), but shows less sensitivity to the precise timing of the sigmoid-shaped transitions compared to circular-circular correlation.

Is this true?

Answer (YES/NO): NO